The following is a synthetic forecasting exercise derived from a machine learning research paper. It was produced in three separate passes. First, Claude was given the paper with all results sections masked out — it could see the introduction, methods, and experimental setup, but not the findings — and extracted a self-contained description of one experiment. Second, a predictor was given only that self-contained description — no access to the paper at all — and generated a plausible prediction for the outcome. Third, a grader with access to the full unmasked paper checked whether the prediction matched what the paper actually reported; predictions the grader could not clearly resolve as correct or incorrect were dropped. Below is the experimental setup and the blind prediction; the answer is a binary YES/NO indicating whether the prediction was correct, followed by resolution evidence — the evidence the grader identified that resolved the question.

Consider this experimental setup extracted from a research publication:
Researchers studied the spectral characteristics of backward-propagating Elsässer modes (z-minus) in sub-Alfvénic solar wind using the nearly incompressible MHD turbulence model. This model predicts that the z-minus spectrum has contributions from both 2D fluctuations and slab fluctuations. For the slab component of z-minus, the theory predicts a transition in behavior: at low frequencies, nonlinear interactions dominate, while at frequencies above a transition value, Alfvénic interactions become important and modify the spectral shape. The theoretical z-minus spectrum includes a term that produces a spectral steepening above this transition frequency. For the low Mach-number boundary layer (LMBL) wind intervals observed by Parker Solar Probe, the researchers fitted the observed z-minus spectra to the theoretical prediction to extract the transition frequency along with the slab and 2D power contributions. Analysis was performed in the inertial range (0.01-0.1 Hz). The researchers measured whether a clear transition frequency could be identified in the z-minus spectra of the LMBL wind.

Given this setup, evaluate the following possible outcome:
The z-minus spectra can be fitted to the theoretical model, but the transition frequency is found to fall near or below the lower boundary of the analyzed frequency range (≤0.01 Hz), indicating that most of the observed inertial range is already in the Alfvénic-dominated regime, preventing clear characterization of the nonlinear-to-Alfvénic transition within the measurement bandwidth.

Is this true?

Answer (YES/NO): NO